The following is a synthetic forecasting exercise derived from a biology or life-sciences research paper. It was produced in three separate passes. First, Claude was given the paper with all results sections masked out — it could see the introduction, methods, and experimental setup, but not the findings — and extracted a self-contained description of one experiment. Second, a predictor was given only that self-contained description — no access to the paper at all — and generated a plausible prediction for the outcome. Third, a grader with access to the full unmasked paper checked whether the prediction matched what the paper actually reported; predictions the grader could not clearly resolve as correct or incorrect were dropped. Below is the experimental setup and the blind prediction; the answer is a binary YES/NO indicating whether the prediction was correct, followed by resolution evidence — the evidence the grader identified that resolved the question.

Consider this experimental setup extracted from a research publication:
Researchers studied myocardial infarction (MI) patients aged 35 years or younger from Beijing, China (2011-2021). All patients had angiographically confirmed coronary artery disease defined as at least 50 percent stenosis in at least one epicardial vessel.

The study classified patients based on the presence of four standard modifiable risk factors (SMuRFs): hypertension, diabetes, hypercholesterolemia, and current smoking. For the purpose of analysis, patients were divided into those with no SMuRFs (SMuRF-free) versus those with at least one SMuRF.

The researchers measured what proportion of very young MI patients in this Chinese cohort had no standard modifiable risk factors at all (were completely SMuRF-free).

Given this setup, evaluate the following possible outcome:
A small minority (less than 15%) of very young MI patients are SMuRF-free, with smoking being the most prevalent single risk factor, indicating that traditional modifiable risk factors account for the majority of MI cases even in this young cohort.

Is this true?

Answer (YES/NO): YES